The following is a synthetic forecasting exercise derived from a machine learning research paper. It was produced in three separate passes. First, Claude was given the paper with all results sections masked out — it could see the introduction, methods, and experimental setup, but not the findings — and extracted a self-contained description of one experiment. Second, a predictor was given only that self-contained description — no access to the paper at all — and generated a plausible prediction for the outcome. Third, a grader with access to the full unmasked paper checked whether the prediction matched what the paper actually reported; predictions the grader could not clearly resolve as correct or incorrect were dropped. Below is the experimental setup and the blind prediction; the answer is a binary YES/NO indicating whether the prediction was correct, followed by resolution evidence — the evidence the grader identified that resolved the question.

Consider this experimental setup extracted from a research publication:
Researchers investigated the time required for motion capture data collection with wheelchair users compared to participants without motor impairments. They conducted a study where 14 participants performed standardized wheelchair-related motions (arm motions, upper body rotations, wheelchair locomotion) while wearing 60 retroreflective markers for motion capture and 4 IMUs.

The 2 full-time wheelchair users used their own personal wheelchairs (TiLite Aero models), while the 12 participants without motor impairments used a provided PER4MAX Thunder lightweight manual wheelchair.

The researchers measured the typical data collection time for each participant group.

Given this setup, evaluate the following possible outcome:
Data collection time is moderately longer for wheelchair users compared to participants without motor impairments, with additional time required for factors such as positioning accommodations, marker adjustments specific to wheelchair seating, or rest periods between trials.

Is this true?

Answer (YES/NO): YES